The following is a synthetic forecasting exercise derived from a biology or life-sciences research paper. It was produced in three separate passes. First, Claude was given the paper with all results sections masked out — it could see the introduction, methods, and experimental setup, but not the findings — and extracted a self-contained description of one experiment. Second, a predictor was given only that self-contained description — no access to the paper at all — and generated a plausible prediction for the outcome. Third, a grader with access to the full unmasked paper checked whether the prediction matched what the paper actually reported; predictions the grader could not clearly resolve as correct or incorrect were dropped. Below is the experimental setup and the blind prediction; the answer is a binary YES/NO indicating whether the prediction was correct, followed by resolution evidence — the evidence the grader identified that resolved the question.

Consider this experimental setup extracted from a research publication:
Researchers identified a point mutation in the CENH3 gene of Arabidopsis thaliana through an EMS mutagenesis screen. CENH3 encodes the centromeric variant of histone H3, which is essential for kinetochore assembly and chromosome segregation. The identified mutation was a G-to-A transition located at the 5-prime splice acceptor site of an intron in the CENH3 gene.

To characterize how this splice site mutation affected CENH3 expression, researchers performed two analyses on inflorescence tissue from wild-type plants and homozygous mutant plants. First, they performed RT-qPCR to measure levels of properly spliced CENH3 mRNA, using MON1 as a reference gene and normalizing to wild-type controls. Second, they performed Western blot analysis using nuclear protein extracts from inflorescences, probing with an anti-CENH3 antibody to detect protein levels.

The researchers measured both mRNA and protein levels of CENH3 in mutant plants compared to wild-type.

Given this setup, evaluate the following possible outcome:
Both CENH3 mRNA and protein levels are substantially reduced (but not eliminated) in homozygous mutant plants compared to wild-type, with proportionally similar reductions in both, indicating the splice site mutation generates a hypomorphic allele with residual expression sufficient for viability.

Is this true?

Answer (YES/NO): NO